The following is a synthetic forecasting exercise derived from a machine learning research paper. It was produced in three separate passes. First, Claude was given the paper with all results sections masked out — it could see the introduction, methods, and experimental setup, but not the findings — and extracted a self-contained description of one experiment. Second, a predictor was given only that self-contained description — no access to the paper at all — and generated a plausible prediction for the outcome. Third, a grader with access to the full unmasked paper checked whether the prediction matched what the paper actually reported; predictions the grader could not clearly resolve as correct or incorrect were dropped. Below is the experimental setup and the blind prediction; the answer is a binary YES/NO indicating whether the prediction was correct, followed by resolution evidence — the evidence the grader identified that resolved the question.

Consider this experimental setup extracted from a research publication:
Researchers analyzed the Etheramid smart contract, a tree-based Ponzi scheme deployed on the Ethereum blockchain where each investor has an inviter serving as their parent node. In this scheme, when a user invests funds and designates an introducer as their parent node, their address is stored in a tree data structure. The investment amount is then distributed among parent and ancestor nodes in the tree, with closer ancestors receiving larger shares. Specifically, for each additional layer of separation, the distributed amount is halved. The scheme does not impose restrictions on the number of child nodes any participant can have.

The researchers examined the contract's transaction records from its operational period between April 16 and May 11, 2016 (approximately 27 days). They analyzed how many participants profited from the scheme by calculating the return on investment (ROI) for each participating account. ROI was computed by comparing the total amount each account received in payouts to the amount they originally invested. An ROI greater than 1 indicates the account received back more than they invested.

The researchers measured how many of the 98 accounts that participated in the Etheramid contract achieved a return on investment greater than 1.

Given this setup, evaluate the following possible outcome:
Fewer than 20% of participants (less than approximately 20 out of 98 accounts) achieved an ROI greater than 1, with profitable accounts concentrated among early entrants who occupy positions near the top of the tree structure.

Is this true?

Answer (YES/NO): NO